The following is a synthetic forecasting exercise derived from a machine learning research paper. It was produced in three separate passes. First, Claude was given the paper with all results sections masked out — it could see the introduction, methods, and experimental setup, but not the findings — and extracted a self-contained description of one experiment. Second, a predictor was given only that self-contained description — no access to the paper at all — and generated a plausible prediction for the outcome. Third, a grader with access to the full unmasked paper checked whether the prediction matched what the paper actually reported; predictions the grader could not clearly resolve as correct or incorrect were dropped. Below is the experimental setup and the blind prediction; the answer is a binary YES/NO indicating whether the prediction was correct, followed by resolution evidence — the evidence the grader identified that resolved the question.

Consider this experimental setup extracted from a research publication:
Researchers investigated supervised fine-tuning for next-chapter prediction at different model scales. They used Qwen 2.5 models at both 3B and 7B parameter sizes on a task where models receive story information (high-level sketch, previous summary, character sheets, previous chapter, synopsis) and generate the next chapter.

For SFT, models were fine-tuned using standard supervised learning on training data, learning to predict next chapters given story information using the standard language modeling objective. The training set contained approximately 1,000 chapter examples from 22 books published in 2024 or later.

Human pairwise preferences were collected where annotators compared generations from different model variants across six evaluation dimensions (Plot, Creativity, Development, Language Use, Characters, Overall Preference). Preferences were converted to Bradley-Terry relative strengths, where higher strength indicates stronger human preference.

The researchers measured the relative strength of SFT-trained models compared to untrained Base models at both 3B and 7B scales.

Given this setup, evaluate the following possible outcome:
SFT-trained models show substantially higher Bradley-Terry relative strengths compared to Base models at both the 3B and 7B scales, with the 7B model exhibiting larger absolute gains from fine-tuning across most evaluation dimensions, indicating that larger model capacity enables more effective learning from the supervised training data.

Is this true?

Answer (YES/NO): NO